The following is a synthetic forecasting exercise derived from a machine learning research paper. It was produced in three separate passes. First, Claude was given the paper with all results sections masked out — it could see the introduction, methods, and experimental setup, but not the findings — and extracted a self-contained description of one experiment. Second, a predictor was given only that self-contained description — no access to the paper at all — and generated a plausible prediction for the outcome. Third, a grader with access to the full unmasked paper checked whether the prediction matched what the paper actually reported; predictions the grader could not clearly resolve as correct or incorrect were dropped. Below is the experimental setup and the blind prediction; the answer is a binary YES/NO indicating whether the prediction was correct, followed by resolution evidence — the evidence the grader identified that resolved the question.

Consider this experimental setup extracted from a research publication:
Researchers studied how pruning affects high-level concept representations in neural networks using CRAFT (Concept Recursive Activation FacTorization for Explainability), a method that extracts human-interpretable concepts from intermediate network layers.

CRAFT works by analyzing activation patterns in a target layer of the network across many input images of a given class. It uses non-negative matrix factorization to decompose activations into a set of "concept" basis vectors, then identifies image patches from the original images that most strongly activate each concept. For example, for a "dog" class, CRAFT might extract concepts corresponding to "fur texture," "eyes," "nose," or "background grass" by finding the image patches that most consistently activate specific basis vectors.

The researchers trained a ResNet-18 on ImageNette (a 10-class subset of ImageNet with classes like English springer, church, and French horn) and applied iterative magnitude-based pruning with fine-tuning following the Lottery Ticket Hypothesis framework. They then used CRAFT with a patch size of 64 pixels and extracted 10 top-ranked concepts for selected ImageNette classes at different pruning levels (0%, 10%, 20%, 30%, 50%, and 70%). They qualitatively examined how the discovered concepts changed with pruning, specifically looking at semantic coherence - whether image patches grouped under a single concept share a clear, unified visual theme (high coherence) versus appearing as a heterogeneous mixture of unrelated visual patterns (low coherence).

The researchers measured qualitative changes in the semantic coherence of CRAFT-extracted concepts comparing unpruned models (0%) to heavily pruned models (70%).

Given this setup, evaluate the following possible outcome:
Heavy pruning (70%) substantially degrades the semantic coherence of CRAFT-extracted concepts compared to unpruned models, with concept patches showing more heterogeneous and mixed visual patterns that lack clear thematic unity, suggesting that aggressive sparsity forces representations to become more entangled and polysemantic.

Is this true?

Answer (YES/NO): YES